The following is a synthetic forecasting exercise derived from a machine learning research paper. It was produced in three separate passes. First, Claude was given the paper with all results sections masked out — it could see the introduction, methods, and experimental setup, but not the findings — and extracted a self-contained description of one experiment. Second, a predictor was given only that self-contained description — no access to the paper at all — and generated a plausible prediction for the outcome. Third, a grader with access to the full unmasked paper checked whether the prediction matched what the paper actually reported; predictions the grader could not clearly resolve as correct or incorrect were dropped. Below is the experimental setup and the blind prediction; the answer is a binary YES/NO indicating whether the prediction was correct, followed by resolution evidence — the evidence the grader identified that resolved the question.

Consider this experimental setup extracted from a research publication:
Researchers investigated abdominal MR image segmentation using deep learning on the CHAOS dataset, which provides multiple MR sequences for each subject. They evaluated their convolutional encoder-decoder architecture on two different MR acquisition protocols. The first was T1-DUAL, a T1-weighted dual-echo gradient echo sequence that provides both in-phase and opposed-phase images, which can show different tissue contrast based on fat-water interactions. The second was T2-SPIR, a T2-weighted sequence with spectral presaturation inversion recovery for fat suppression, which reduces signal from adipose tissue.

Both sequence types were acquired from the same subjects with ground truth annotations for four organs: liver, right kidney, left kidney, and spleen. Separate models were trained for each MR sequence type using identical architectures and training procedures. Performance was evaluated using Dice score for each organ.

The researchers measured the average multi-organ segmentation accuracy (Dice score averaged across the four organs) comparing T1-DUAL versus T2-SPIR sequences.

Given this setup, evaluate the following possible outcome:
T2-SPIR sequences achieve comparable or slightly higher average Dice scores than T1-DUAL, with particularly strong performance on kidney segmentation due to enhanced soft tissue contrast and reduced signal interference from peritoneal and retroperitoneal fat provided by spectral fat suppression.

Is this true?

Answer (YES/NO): NO